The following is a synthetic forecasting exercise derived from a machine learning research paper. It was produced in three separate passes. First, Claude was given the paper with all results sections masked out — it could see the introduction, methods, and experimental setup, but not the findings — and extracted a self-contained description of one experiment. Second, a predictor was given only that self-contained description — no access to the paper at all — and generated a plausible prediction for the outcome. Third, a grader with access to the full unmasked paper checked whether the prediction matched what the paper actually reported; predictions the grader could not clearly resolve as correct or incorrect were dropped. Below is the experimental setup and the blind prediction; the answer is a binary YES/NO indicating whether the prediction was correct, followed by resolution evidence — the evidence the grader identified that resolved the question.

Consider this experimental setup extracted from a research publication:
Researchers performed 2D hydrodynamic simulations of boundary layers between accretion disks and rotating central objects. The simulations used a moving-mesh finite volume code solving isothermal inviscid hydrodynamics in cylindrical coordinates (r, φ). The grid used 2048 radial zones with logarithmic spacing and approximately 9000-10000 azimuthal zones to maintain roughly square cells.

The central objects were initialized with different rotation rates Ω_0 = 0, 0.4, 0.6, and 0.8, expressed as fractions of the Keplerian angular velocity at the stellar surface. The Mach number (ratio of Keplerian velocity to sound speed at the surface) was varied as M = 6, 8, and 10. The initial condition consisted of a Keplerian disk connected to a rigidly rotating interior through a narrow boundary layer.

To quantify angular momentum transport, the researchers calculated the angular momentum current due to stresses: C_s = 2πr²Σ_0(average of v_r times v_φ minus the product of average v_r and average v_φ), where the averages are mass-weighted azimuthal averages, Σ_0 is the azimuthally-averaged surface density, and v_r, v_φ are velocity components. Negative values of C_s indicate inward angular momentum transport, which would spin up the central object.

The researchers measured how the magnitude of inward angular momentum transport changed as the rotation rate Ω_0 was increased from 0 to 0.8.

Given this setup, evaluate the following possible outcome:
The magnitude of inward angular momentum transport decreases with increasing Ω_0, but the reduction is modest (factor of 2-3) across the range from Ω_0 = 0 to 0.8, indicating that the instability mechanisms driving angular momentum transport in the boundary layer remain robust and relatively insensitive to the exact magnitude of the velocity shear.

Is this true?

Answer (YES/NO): NO